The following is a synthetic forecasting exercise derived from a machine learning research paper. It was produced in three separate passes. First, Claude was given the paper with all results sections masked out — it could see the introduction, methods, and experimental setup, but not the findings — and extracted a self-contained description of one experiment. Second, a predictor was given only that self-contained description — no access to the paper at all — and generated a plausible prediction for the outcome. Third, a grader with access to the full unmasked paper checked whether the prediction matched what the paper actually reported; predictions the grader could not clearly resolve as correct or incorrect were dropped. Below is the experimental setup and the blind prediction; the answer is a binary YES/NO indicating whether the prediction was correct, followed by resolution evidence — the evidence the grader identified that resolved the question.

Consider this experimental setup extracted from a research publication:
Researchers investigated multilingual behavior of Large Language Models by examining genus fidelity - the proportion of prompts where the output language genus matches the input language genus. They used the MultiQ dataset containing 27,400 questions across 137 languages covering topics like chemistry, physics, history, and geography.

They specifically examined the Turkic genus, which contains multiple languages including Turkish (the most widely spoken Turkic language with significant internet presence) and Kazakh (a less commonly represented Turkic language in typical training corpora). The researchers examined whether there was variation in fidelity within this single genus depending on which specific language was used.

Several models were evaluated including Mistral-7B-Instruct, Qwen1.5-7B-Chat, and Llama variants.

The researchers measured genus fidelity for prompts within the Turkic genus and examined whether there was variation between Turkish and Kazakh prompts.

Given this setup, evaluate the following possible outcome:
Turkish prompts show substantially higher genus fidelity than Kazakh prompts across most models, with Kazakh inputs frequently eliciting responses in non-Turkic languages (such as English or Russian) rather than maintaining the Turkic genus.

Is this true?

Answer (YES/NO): YES